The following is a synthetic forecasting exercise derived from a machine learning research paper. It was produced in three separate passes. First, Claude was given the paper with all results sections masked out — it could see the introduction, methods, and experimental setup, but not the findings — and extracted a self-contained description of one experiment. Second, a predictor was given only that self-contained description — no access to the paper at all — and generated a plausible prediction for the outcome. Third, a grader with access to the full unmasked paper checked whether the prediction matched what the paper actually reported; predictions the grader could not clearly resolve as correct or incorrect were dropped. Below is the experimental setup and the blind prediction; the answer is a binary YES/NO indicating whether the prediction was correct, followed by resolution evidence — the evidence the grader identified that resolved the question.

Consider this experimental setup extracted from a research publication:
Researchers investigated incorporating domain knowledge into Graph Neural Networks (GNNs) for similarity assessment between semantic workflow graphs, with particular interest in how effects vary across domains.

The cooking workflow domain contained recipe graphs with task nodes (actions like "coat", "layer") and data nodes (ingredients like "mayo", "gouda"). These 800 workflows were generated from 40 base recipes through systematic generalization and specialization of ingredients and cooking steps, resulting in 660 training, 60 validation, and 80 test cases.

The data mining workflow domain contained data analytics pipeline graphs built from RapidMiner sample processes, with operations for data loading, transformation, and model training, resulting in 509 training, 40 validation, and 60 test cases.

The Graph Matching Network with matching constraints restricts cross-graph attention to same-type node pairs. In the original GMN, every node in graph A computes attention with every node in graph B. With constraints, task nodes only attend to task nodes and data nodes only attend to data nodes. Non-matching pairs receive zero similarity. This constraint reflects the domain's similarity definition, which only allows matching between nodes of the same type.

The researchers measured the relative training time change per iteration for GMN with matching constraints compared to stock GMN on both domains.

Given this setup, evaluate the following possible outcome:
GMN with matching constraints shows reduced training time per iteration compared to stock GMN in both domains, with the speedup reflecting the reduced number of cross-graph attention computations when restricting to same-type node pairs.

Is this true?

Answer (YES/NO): NO